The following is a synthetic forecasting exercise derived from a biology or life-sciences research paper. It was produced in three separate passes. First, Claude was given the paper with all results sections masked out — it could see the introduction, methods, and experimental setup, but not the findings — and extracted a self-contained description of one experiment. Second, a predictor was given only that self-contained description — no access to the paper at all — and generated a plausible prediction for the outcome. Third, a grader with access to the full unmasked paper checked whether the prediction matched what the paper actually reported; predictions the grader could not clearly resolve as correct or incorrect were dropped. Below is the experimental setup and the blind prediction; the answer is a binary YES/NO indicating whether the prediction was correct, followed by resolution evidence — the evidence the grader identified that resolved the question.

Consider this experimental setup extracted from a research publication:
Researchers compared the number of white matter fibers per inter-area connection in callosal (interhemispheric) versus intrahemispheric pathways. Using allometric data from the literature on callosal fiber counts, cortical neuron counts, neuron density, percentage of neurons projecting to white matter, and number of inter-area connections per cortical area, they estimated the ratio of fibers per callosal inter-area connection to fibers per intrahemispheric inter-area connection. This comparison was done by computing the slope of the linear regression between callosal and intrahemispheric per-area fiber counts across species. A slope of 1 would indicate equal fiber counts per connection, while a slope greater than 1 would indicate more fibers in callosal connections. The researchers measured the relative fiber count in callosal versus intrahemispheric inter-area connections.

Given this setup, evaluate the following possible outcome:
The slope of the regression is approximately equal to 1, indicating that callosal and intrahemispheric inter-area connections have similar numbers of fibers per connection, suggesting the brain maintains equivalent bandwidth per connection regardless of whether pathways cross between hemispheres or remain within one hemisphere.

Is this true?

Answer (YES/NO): NO